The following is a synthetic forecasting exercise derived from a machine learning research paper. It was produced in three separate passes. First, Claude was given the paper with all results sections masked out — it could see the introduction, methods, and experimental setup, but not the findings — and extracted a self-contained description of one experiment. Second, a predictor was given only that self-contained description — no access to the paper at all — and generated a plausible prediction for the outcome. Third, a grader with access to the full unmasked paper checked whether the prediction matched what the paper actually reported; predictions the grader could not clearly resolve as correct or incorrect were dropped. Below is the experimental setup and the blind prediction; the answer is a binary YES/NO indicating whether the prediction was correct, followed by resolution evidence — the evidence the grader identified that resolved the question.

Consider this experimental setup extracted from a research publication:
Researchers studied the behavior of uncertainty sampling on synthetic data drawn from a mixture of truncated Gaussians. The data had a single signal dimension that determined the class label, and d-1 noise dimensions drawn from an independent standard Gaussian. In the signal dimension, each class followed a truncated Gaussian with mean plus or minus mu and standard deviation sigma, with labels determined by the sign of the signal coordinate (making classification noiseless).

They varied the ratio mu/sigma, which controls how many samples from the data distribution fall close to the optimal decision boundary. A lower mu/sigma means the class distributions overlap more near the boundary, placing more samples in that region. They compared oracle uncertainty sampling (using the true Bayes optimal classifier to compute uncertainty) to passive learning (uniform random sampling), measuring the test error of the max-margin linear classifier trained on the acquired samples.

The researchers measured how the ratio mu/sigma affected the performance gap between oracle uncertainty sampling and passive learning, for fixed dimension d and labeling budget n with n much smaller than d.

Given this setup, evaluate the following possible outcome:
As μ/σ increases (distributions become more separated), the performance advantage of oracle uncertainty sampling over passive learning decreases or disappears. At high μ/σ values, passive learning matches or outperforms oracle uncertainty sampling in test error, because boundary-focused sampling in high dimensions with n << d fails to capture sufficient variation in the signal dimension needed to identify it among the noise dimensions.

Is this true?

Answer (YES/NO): NO